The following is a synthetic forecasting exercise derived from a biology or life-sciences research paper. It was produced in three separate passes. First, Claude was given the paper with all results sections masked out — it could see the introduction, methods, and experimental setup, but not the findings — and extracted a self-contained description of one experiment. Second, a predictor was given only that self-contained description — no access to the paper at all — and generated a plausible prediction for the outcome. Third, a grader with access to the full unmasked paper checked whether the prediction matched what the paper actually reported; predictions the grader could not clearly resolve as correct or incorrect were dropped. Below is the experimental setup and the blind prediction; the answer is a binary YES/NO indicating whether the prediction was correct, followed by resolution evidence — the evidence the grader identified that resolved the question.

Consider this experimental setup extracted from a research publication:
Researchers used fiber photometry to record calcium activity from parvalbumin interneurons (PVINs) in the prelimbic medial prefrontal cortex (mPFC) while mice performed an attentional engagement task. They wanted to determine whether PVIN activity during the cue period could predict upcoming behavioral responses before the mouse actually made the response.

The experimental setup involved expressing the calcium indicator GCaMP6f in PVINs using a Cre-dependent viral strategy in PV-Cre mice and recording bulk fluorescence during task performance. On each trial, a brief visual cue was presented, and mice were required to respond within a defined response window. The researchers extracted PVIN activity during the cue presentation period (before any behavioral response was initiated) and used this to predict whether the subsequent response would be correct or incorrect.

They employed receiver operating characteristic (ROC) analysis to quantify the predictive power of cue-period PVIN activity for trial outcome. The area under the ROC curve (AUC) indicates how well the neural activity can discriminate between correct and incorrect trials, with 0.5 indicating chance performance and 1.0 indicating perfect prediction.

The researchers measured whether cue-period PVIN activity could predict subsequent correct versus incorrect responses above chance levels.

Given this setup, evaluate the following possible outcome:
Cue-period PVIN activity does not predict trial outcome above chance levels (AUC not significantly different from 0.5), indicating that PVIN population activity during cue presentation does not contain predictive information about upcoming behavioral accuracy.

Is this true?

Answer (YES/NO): NO